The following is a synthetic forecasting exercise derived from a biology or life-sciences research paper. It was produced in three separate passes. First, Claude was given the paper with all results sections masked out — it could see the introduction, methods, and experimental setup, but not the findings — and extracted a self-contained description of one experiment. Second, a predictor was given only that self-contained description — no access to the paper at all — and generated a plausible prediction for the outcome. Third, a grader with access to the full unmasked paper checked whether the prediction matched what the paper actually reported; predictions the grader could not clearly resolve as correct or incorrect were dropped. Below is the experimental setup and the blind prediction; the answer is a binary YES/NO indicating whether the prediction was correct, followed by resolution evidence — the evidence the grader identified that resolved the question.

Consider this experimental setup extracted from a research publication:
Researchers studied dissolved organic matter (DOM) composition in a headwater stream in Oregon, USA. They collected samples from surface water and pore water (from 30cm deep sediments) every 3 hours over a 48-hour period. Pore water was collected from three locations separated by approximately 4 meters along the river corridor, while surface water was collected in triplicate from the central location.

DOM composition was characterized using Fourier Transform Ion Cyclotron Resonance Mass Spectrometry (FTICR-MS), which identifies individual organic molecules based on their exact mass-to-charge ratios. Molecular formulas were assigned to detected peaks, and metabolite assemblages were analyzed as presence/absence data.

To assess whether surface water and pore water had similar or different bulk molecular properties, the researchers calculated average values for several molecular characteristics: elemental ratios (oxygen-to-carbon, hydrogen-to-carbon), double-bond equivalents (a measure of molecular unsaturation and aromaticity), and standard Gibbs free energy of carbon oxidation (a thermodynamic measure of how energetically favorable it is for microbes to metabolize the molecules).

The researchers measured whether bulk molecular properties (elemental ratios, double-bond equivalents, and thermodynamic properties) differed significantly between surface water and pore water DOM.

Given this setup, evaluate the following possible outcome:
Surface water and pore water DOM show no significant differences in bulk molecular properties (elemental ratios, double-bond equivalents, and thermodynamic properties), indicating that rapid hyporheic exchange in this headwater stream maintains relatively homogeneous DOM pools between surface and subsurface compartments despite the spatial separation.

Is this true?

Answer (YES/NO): YES